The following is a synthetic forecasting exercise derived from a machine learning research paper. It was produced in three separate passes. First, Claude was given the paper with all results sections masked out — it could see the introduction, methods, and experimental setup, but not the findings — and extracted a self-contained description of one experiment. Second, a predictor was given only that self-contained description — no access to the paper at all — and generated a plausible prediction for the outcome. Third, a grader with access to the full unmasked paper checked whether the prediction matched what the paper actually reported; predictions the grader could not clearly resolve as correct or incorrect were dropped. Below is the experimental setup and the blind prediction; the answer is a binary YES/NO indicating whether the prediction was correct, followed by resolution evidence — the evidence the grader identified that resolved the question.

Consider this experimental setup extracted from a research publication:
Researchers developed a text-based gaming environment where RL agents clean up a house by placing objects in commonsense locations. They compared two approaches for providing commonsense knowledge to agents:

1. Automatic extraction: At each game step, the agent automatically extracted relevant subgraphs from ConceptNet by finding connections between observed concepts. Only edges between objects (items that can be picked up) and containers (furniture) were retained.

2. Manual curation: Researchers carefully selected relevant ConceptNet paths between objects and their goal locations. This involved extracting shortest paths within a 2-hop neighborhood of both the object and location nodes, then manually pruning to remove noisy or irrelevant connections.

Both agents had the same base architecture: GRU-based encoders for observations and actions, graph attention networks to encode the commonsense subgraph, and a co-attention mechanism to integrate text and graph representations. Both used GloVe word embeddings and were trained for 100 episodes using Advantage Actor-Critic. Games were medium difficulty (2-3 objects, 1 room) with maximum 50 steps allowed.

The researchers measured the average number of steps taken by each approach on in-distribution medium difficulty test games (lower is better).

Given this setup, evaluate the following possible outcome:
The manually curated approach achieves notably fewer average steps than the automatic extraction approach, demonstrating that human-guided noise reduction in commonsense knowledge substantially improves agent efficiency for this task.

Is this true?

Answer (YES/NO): YES